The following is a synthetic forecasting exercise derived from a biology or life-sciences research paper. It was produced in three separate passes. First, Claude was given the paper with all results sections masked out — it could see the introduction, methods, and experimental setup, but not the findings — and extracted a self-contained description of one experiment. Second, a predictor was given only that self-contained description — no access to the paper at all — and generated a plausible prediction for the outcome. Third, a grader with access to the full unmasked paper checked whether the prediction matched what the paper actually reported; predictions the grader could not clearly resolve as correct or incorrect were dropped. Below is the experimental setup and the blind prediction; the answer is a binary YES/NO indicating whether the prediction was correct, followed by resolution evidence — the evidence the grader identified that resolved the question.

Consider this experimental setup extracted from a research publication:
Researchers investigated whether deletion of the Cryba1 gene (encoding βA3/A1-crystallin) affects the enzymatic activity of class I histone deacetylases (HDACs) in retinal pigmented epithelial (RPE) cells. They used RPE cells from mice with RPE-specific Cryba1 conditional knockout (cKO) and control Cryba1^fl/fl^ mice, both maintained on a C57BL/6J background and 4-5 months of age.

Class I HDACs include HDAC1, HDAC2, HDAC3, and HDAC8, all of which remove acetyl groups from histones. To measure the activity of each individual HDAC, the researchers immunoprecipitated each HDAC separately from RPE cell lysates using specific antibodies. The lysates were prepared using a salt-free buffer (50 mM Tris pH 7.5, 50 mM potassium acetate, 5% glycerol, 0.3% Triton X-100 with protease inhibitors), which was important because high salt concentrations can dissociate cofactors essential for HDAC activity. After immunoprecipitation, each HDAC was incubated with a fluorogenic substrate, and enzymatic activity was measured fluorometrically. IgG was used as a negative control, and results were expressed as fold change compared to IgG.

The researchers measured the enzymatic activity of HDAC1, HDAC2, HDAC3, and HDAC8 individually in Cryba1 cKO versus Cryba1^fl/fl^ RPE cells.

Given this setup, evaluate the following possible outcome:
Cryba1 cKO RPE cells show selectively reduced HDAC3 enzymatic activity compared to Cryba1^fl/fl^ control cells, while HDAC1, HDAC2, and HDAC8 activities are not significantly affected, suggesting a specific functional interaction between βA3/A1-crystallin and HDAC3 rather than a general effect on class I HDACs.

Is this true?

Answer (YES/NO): YES